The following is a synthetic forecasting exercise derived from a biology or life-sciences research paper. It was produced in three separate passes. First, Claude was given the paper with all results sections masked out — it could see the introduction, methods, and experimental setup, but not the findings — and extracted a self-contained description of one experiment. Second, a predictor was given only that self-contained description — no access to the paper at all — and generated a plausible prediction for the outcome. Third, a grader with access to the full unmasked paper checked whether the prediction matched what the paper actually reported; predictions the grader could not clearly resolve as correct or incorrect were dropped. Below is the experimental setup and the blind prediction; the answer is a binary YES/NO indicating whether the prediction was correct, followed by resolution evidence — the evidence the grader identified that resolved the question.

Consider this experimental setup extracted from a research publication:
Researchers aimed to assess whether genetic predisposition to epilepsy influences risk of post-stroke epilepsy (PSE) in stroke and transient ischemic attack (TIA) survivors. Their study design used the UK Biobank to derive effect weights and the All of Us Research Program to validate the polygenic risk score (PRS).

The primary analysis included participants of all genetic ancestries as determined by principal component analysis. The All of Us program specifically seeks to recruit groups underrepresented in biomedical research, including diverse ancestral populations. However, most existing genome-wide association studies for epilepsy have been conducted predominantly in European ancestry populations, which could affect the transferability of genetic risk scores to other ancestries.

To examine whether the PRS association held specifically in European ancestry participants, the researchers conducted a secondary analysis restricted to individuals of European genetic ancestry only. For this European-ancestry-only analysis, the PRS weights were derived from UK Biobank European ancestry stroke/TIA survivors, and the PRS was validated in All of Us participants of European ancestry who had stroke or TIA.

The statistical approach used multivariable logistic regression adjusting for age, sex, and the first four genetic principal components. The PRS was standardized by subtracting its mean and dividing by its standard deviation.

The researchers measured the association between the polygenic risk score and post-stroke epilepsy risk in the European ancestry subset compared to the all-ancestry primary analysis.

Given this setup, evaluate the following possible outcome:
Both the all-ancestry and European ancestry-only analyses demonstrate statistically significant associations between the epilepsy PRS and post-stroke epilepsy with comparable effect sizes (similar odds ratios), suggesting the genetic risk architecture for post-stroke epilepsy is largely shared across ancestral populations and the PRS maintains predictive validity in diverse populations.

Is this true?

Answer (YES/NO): NO